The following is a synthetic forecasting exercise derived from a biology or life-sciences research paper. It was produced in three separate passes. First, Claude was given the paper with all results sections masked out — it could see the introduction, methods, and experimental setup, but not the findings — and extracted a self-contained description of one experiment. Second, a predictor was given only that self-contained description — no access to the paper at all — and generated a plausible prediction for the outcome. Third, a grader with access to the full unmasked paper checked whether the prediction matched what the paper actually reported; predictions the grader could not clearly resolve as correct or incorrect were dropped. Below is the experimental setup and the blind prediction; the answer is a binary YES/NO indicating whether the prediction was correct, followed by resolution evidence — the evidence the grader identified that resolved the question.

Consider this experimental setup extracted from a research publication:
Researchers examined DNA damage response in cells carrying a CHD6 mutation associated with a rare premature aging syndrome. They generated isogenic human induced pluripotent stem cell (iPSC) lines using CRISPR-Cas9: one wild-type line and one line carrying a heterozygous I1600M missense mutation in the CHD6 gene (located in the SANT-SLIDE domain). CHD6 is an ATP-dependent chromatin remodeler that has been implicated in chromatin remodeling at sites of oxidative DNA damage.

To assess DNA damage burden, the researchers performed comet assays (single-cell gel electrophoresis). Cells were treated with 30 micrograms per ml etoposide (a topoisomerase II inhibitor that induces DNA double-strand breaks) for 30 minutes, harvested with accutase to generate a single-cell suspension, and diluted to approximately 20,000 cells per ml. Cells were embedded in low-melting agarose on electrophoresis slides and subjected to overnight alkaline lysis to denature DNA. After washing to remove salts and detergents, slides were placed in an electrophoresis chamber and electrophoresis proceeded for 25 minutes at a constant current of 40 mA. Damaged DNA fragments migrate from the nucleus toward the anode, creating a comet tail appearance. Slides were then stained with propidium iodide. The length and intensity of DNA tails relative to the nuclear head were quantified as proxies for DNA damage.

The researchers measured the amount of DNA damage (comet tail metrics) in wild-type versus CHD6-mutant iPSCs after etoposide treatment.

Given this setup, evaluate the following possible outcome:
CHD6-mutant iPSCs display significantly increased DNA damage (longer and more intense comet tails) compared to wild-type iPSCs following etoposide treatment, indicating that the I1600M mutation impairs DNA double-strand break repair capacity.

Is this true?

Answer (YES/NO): YES